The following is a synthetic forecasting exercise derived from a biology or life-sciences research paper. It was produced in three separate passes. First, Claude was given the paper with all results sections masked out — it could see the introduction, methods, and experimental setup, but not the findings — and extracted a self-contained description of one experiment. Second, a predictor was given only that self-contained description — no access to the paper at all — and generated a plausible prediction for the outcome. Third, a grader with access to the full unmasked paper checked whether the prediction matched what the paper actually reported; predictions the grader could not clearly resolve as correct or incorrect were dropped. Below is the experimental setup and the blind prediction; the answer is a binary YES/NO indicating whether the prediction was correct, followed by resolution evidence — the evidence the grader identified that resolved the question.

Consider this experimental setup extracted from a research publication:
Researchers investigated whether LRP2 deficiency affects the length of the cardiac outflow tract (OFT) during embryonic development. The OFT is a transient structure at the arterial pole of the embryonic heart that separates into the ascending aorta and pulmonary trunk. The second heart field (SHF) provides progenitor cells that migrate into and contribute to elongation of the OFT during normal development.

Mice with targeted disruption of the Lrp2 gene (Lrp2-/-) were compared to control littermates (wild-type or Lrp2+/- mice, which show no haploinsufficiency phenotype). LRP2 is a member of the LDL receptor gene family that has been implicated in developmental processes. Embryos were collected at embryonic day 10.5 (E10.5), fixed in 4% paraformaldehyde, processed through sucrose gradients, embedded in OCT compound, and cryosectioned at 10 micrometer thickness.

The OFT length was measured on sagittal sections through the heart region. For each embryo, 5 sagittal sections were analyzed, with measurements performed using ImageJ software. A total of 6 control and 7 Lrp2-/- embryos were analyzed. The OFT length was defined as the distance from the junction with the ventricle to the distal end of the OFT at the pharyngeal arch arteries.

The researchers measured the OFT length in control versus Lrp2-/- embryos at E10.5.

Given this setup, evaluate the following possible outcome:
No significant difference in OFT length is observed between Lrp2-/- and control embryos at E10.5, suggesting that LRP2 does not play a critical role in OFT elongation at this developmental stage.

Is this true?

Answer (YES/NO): NO